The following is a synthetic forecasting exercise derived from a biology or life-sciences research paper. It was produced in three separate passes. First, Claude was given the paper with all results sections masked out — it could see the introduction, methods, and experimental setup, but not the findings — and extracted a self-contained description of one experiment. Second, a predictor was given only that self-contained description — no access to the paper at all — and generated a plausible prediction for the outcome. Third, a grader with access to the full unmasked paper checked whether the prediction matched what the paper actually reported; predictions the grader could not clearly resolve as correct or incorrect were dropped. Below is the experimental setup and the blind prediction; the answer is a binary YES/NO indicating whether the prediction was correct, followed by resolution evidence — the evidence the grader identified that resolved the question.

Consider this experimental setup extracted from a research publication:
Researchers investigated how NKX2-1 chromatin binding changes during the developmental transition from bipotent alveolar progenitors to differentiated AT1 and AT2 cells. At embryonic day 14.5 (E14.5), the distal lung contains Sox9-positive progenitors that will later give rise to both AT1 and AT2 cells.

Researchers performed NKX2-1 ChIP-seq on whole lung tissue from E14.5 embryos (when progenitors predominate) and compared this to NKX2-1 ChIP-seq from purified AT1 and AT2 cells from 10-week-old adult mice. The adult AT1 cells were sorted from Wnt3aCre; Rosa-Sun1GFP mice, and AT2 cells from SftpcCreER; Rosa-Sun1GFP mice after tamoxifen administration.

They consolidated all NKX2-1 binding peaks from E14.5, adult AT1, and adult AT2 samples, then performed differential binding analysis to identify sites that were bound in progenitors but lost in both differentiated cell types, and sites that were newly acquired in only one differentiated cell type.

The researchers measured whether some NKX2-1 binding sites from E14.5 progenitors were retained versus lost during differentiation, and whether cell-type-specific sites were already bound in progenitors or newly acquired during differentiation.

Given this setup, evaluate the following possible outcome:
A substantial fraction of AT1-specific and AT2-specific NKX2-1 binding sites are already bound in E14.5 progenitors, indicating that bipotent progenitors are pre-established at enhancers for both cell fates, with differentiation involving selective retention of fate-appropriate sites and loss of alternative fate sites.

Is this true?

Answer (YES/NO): NO